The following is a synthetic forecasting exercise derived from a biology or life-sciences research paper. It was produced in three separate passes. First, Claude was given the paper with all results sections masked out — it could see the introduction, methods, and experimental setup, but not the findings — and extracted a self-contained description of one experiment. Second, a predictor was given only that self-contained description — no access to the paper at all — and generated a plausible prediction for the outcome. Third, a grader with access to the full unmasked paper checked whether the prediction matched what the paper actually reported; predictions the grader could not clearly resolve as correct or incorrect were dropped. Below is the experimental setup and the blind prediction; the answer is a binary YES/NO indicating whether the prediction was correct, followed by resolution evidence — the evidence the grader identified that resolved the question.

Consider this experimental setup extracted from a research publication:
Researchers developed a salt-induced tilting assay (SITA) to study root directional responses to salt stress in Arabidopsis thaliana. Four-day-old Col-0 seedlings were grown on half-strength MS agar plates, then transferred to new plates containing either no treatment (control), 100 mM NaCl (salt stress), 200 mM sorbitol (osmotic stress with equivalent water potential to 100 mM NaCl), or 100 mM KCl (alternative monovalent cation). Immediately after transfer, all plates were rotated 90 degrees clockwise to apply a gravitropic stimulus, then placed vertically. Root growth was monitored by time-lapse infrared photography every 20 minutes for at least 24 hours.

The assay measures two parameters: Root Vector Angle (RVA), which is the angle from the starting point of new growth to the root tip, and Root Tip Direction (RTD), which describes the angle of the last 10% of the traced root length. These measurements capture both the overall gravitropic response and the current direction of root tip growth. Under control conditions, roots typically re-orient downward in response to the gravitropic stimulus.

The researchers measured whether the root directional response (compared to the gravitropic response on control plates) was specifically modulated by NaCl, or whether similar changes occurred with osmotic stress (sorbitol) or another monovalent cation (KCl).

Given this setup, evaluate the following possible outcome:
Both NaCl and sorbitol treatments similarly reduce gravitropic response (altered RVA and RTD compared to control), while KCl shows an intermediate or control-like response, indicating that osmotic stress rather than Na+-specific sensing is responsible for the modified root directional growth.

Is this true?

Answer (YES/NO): NO